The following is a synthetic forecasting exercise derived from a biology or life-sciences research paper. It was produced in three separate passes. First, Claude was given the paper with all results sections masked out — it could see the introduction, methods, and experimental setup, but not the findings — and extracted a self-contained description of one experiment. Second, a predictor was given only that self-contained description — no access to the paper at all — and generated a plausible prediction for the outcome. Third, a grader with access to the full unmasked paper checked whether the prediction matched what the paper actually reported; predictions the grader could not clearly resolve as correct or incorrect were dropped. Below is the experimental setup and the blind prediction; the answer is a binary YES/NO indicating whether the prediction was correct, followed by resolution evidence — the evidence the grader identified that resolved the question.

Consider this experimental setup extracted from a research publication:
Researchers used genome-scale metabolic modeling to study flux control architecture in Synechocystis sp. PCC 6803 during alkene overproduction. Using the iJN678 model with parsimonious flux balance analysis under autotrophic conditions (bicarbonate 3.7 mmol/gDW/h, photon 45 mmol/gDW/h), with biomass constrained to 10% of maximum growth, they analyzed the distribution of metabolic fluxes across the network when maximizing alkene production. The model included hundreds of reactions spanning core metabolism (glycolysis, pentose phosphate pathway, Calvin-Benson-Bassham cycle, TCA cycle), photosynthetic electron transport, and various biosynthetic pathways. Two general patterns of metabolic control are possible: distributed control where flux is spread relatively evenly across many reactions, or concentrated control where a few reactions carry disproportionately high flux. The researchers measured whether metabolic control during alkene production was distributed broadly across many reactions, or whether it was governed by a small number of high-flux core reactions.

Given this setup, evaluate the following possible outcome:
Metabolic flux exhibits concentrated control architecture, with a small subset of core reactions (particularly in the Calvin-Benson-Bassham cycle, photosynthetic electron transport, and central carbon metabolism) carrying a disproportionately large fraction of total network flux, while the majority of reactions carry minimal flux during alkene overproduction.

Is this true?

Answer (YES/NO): YES